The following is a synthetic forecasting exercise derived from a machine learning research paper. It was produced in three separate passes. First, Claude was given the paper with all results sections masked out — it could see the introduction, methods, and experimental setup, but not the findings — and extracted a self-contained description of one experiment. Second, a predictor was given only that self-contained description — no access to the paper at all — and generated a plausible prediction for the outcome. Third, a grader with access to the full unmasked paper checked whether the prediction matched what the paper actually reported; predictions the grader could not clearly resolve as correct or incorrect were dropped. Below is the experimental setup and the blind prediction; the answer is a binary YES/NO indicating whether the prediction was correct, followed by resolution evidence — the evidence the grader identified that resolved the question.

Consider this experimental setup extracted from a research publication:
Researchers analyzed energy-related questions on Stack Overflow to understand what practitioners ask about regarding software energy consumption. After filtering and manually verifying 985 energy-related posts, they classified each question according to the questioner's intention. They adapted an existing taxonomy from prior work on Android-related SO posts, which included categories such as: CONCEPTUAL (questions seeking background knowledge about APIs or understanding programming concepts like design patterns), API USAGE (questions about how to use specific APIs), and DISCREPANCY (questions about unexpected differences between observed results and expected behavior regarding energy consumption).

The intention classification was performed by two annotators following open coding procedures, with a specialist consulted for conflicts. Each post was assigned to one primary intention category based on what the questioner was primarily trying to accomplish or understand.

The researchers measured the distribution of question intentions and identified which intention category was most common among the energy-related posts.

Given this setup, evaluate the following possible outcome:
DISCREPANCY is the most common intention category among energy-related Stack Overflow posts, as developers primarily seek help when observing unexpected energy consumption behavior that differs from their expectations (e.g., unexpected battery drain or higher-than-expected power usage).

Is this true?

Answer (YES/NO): NO